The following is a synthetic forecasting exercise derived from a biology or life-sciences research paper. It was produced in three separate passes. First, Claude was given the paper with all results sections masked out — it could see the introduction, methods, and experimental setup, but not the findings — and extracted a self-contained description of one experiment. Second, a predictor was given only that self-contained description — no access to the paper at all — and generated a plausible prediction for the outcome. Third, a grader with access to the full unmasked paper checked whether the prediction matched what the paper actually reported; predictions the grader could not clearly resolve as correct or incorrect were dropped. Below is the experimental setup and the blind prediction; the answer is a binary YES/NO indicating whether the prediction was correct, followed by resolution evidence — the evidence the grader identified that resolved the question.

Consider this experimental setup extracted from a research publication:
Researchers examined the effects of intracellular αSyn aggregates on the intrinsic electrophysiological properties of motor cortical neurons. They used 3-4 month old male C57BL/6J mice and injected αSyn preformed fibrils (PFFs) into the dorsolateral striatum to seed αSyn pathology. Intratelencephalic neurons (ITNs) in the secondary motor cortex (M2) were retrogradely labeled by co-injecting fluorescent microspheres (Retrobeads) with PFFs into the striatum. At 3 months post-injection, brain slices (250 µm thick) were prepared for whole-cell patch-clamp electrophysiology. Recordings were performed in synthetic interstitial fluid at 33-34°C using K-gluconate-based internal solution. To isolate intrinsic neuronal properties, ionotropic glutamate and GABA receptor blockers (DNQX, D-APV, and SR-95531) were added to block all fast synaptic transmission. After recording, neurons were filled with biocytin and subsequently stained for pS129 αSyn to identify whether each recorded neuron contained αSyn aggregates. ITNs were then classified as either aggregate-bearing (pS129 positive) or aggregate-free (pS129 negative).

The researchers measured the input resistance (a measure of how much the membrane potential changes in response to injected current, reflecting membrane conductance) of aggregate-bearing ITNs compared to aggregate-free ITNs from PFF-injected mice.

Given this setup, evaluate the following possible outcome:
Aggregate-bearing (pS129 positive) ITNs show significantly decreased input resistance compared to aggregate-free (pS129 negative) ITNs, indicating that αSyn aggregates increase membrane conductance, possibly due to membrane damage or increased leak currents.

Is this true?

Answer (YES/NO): NO